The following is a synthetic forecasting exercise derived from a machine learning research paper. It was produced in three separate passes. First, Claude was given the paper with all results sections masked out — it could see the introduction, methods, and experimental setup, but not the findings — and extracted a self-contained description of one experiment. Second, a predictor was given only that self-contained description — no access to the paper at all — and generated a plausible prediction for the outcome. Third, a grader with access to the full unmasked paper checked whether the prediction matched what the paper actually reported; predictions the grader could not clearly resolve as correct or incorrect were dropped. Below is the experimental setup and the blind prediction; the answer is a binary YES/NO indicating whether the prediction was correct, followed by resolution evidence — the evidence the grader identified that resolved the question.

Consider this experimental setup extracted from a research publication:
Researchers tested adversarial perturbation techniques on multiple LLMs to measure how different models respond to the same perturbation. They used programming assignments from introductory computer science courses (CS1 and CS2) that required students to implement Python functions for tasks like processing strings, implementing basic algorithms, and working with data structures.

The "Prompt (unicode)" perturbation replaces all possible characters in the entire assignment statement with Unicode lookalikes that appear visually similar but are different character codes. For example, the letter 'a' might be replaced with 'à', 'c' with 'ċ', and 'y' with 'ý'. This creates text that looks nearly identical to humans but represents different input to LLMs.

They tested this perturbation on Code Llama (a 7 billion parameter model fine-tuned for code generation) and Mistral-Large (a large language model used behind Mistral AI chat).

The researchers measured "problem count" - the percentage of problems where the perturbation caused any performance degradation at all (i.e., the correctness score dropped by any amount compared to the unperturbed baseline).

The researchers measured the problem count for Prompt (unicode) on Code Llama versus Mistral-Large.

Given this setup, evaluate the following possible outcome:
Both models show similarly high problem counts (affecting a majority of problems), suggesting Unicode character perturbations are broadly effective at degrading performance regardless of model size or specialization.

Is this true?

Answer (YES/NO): NO